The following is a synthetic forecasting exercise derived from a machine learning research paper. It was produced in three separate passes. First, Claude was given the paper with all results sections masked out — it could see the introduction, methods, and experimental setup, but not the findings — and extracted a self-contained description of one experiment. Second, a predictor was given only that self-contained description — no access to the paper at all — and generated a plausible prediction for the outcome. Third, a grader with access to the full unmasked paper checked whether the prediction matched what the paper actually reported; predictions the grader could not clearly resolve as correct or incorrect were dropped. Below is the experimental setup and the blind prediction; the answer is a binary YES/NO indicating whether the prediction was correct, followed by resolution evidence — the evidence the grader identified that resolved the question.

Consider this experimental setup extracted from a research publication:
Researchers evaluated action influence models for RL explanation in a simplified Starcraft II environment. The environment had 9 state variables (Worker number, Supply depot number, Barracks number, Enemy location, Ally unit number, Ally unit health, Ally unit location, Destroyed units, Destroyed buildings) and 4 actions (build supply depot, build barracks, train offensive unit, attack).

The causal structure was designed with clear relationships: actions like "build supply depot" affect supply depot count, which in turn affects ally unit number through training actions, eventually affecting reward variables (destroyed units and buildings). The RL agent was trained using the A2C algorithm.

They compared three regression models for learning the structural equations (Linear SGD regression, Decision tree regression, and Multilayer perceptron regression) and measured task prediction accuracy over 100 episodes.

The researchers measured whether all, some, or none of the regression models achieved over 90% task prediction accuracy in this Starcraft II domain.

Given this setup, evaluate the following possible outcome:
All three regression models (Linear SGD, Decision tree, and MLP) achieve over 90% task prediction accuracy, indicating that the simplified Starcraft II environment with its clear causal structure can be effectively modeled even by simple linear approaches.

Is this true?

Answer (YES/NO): YES